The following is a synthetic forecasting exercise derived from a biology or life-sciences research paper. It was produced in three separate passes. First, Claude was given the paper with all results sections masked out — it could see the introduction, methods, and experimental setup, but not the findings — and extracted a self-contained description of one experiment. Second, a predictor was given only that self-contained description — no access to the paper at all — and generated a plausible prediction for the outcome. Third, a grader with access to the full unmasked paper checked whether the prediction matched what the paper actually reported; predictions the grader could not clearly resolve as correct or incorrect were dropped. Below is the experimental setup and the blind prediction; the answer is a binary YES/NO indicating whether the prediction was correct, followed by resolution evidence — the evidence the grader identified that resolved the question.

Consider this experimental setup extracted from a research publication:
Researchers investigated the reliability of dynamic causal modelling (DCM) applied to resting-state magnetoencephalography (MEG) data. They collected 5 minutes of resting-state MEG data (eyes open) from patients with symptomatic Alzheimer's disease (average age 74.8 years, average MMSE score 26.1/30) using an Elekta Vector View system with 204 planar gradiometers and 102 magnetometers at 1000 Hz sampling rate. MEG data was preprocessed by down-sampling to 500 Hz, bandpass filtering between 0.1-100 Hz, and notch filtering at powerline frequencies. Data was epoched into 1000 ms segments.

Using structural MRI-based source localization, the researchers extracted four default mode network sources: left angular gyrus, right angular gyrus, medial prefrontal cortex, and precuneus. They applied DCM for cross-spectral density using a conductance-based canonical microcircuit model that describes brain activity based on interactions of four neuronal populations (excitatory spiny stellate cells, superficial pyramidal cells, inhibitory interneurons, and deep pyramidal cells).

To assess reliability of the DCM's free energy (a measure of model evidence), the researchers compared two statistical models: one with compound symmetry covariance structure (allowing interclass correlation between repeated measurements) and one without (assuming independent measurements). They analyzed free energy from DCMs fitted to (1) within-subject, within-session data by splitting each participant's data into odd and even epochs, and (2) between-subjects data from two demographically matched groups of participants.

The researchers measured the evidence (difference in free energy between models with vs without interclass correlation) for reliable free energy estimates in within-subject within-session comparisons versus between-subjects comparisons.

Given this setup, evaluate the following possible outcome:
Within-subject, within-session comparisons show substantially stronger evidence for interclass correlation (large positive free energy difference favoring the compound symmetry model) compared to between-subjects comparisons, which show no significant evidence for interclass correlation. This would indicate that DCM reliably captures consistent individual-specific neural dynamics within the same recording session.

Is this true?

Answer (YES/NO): YES